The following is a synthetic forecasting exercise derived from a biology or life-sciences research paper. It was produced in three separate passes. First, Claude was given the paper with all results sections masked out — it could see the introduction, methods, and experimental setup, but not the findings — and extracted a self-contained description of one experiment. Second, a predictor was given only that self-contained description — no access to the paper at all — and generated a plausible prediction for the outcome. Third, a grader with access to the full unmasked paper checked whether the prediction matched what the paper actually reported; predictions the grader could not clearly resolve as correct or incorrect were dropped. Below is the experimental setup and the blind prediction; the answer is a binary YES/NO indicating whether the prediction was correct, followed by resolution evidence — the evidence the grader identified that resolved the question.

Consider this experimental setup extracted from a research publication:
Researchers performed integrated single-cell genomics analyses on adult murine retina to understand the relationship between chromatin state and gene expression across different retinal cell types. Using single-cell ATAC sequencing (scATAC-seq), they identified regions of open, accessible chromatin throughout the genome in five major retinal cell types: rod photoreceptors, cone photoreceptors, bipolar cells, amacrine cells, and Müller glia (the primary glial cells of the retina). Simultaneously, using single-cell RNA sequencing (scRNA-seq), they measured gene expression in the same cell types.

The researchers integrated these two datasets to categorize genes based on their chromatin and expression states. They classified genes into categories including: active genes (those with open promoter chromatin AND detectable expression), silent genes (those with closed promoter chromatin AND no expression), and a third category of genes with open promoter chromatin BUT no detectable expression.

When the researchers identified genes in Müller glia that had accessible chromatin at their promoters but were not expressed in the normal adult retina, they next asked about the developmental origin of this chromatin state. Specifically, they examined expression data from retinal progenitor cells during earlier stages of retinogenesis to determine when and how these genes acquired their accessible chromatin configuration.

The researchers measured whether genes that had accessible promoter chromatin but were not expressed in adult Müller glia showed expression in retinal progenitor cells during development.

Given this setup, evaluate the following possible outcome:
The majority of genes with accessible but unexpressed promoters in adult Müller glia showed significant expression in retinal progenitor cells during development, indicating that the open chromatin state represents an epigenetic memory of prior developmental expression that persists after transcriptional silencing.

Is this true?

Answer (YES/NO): NO